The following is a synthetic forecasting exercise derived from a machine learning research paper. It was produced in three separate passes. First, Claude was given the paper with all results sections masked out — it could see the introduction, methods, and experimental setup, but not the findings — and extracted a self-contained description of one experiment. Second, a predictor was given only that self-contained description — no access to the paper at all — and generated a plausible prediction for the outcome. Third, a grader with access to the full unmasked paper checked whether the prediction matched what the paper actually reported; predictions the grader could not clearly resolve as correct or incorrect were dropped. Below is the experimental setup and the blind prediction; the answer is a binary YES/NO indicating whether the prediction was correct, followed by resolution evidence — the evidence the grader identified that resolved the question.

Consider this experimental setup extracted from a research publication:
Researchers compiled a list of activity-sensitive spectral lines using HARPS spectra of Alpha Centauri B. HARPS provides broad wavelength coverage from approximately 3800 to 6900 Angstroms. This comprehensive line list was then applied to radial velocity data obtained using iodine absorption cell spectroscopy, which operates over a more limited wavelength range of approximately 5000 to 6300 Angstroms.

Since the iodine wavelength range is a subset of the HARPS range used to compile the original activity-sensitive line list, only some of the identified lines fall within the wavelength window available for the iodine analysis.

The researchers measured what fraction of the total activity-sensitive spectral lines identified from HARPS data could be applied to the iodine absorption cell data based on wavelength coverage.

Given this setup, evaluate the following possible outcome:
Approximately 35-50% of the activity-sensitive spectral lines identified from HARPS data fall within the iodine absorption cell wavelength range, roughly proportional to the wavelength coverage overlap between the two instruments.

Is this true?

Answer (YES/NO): NO